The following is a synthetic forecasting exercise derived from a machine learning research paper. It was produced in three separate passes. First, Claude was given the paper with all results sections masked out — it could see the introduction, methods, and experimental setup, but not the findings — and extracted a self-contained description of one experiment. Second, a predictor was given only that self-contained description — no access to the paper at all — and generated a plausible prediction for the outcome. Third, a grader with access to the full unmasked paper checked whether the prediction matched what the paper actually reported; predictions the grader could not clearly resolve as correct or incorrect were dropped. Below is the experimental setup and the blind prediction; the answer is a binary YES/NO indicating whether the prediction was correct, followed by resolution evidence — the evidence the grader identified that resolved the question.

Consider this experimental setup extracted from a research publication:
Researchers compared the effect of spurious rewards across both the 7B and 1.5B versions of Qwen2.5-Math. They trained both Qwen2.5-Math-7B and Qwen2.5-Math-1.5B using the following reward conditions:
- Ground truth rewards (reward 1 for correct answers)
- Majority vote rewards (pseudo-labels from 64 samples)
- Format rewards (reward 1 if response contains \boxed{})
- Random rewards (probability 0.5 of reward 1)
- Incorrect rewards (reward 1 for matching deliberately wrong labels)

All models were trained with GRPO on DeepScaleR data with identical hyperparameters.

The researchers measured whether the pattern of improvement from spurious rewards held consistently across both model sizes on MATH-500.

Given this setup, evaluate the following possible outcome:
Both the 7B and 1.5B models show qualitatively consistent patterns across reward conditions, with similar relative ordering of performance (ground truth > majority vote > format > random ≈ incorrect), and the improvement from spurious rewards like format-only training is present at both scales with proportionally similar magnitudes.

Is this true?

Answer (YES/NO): NO